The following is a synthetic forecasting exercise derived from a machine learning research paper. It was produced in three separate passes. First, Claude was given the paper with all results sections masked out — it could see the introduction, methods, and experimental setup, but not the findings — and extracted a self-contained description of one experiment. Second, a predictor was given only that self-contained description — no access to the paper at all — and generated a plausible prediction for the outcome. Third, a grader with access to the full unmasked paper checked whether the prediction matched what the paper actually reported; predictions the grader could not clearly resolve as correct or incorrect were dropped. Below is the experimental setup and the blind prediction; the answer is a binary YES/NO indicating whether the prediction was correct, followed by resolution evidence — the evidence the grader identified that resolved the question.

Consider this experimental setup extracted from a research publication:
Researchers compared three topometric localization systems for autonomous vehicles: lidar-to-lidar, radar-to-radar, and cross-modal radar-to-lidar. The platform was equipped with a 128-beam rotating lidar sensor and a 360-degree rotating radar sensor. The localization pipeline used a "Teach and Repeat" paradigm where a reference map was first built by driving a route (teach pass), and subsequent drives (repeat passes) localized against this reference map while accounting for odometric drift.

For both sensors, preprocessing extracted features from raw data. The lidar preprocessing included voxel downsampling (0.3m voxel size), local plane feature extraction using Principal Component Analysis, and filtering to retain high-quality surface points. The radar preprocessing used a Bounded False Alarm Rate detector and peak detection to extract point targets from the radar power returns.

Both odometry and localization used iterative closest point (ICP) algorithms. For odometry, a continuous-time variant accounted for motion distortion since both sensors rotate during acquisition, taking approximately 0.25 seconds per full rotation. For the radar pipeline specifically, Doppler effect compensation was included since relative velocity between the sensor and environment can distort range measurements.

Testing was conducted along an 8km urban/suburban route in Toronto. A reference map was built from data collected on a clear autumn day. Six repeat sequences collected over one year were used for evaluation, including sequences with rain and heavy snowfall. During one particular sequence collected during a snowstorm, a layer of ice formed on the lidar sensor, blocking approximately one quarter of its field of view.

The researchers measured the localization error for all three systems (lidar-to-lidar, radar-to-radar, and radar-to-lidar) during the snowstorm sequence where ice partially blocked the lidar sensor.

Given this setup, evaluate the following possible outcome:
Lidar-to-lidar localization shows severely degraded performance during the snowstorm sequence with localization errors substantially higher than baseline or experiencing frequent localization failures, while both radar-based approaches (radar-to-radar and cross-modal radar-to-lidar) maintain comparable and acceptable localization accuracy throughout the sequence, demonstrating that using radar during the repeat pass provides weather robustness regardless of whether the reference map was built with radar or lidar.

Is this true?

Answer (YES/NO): NO